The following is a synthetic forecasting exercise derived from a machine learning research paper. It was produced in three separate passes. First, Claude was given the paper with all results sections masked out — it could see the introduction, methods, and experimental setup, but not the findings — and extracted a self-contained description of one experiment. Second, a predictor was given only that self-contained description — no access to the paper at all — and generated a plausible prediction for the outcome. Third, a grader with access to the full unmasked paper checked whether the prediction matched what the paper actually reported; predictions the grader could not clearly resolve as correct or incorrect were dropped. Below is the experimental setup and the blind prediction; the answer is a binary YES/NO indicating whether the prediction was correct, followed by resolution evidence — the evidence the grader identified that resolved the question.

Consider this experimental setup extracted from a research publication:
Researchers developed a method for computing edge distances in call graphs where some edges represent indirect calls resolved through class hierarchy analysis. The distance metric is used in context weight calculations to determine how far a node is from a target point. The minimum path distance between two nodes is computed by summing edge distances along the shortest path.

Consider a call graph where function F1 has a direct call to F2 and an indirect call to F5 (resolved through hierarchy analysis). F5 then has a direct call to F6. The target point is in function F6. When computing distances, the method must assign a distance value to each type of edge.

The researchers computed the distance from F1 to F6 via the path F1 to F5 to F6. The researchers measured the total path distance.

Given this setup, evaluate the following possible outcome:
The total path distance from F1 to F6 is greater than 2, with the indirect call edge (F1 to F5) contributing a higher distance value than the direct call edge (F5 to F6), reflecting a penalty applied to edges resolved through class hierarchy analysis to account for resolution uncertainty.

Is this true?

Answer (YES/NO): YES